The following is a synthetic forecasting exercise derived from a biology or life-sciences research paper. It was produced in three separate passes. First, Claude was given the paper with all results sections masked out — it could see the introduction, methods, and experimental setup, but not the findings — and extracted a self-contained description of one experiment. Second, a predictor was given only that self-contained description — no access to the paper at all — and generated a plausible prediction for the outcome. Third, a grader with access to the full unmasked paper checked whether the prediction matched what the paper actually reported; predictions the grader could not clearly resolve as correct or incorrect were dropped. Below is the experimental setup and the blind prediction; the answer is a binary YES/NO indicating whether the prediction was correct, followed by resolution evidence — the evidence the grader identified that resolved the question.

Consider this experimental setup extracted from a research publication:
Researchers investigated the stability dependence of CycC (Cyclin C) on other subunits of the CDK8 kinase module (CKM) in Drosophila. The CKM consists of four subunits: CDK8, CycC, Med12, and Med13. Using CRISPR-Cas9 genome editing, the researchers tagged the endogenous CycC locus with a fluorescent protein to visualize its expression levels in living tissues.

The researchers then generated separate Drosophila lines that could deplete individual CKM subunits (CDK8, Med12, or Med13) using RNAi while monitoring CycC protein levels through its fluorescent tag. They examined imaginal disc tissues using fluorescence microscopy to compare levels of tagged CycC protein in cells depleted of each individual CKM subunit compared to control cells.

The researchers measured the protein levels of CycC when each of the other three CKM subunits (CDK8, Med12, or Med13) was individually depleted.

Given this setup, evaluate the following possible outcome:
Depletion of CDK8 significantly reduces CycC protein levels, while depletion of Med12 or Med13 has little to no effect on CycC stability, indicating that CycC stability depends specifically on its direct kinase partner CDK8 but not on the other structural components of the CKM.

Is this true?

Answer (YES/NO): NO